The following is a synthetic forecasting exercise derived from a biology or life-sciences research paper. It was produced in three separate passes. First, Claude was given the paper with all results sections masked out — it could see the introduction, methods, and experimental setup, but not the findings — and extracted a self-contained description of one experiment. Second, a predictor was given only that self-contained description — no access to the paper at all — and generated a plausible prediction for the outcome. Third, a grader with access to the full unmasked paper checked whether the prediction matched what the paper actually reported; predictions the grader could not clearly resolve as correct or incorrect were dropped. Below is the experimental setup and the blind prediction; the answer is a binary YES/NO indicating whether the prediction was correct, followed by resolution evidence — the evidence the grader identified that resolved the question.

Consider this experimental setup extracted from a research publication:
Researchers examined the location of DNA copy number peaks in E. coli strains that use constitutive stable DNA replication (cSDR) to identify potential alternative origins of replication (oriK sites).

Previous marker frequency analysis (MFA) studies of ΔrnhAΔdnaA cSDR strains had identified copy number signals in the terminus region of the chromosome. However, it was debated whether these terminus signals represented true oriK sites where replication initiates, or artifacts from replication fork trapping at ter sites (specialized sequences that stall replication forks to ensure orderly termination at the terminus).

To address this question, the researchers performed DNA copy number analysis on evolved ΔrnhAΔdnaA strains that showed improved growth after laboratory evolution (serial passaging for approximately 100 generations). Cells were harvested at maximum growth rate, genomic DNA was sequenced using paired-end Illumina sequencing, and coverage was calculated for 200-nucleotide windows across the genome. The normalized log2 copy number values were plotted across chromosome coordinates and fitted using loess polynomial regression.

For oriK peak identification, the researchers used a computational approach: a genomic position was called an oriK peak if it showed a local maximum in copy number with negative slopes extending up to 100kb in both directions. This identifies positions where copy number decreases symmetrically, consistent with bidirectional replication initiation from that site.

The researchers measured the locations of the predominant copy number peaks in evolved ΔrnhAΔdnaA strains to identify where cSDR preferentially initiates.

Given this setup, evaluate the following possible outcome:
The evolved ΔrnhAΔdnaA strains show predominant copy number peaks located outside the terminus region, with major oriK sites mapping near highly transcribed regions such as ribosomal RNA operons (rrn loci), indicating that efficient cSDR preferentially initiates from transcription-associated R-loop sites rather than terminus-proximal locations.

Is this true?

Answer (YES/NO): NO